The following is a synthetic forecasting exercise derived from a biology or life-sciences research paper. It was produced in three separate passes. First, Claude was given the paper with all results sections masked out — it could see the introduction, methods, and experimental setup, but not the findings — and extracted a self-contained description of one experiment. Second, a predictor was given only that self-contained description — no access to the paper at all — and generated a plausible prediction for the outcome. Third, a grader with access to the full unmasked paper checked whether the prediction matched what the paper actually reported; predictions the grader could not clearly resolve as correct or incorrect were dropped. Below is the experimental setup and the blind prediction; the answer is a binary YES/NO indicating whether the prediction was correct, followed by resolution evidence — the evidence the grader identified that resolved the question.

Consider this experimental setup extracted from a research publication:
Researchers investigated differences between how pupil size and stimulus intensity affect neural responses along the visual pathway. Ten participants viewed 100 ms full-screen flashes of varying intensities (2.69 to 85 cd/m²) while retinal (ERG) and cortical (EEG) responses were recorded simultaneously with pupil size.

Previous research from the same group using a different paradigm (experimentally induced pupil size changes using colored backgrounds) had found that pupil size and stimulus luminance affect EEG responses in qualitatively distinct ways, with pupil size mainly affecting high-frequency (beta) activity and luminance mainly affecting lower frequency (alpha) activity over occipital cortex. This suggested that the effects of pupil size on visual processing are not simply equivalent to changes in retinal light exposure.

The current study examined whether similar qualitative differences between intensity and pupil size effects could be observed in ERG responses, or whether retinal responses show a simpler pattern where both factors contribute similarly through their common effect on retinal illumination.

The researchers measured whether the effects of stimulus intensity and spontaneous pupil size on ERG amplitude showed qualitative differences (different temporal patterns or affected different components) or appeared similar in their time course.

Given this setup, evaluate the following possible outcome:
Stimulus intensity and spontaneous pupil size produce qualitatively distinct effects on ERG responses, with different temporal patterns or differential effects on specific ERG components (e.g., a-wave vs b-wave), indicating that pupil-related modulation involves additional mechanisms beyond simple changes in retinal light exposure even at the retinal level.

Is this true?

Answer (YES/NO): YES